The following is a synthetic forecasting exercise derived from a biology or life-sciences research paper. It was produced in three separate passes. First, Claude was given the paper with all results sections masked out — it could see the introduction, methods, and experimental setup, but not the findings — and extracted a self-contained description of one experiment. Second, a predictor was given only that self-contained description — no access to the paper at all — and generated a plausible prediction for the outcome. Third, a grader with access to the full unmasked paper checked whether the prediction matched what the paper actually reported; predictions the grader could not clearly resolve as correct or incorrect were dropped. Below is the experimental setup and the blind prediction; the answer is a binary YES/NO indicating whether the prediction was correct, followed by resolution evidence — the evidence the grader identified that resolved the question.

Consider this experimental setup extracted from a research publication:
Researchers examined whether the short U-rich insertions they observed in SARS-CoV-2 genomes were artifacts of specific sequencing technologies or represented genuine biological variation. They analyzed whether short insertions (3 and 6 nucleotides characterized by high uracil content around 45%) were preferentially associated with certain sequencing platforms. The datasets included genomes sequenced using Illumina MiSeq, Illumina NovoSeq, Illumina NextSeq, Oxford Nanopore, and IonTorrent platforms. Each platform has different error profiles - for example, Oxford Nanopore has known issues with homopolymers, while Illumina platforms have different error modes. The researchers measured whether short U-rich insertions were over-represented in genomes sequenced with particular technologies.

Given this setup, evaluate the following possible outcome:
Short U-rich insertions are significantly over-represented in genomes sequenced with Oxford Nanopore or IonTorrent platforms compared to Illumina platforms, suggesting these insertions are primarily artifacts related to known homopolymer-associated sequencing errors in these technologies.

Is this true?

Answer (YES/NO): NO